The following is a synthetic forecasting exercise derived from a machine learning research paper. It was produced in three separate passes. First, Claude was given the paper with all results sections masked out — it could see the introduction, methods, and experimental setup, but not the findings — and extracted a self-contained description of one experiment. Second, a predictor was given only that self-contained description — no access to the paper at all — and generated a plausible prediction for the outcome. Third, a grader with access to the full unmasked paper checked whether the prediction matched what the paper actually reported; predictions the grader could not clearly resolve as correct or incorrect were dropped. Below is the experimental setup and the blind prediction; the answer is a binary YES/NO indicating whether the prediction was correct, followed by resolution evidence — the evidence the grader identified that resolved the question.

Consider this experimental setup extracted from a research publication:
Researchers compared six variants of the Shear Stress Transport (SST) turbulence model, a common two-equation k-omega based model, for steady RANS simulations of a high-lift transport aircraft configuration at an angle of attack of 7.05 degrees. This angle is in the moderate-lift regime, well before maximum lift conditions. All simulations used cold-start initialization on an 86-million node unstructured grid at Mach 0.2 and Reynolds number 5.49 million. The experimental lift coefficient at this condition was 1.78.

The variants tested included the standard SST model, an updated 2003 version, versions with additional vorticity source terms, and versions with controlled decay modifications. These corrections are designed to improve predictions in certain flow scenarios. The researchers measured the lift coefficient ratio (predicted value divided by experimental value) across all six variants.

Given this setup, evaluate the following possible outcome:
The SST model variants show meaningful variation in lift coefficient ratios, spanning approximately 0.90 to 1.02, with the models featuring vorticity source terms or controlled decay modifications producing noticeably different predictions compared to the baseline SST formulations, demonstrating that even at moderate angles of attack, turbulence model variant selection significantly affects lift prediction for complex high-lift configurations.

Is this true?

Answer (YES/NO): NO